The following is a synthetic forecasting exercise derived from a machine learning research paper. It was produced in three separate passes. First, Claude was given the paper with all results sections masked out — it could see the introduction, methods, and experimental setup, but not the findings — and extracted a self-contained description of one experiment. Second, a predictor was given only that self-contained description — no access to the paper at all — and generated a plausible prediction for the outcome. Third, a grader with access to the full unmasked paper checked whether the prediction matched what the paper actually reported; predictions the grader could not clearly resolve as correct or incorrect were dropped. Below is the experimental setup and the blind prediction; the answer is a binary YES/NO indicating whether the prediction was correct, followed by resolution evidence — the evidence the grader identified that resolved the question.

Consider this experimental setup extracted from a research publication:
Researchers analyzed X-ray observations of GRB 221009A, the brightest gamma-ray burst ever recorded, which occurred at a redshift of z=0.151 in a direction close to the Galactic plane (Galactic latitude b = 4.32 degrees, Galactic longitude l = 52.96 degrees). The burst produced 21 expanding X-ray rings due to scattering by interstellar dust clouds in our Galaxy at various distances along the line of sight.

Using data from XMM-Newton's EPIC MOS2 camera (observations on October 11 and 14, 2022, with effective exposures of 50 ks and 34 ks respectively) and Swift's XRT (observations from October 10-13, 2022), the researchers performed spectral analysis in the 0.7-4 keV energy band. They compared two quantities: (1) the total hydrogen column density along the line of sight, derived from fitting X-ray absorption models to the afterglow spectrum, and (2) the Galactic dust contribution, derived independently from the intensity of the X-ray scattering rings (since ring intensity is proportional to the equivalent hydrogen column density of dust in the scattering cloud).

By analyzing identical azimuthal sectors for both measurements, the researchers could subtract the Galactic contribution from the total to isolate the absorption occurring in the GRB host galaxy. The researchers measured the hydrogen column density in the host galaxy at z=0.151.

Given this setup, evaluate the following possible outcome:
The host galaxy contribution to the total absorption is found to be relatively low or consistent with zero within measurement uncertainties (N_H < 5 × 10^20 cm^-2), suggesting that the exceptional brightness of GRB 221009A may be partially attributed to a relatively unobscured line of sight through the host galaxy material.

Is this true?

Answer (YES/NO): NO